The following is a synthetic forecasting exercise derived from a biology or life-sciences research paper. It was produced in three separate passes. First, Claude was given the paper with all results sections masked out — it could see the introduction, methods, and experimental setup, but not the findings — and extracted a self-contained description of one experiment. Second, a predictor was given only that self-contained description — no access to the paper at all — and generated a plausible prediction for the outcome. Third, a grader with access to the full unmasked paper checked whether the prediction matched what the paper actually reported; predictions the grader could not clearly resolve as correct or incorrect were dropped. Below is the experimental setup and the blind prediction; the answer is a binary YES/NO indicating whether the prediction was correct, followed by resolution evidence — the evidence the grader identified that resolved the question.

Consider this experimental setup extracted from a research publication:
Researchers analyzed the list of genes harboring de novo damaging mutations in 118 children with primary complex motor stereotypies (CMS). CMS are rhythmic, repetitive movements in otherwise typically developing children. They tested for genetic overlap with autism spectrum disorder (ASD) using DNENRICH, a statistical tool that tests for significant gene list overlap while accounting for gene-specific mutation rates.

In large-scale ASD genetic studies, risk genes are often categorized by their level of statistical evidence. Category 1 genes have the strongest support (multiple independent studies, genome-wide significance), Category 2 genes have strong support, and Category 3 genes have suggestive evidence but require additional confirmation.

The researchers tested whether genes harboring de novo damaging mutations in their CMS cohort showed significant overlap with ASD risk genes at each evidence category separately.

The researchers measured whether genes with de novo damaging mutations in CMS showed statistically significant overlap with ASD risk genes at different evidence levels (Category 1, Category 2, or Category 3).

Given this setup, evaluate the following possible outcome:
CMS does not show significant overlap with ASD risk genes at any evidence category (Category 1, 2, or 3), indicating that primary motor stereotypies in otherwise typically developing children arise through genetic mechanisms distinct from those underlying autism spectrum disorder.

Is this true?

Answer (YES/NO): NO